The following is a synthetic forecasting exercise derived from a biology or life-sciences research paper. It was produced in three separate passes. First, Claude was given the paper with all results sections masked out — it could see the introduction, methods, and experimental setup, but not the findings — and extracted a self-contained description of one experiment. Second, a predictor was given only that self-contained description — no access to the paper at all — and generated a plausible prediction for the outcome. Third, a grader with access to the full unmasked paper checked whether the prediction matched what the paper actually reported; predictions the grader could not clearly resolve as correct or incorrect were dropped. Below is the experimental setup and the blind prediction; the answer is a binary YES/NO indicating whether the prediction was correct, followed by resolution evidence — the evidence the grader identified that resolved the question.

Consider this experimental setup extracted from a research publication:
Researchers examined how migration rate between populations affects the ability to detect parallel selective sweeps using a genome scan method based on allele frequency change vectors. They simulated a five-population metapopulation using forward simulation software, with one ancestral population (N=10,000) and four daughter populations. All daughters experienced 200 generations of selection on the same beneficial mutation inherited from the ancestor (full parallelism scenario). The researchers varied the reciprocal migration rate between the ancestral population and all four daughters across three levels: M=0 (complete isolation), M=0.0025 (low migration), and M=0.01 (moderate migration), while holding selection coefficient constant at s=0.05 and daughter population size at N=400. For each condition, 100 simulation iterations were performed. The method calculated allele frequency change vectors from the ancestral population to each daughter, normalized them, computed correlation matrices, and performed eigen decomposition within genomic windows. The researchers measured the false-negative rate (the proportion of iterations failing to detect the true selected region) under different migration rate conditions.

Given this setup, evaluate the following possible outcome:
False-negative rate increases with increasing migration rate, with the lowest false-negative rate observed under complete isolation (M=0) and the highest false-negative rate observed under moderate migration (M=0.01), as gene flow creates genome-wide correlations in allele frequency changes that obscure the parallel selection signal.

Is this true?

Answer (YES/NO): YES